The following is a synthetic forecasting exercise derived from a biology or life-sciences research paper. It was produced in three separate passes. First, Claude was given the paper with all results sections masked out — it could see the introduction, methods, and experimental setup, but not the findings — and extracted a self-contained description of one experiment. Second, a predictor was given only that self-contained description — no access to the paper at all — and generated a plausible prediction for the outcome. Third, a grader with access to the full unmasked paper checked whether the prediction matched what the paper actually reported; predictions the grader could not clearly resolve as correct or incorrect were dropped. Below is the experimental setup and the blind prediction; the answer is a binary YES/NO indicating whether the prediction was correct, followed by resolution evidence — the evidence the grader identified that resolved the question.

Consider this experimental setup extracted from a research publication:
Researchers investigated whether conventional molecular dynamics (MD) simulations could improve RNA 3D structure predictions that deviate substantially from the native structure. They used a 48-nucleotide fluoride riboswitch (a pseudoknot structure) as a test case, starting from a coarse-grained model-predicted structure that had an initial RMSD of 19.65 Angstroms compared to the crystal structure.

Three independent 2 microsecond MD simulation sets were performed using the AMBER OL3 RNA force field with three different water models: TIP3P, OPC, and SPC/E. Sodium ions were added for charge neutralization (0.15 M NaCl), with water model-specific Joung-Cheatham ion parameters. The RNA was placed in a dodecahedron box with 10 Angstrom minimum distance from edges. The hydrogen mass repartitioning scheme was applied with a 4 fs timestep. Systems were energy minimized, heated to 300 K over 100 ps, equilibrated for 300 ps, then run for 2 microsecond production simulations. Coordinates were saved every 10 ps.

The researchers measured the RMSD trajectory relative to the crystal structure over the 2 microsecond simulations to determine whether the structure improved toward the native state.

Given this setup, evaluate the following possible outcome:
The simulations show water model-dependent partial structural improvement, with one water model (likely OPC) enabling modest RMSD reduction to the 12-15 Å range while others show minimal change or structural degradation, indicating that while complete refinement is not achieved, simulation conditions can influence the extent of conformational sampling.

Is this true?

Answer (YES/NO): NO